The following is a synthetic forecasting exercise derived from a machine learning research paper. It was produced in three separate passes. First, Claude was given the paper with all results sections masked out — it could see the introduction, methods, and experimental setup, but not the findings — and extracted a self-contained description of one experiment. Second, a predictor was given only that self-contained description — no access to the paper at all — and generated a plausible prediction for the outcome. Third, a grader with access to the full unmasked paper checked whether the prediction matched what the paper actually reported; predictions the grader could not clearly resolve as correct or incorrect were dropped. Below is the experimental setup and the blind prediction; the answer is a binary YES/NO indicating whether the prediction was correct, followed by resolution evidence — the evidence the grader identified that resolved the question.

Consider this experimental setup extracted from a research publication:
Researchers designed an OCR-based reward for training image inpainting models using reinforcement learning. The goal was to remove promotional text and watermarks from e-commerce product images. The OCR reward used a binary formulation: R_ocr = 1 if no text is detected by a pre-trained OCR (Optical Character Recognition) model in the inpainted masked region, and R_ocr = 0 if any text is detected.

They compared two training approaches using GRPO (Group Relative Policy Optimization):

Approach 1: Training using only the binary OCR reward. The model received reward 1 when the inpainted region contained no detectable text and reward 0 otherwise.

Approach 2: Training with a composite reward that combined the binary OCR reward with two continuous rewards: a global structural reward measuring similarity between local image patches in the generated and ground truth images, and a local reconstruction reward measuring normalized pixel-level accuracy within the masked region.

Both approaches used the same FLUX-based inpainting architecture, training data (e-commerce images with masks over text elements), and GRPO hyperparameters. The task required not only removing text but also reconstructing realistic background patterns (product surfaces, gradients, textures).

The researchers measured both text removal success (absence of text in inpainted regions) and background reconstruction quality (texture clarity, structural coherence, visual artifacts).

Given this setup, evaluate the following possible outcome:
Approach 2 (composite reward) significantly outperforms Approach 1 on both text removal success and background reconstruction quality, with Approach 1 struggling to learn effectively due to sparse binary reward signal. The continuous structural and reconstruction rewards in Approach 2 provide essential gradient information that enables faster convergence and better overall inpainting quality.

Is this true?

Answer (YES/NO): NO